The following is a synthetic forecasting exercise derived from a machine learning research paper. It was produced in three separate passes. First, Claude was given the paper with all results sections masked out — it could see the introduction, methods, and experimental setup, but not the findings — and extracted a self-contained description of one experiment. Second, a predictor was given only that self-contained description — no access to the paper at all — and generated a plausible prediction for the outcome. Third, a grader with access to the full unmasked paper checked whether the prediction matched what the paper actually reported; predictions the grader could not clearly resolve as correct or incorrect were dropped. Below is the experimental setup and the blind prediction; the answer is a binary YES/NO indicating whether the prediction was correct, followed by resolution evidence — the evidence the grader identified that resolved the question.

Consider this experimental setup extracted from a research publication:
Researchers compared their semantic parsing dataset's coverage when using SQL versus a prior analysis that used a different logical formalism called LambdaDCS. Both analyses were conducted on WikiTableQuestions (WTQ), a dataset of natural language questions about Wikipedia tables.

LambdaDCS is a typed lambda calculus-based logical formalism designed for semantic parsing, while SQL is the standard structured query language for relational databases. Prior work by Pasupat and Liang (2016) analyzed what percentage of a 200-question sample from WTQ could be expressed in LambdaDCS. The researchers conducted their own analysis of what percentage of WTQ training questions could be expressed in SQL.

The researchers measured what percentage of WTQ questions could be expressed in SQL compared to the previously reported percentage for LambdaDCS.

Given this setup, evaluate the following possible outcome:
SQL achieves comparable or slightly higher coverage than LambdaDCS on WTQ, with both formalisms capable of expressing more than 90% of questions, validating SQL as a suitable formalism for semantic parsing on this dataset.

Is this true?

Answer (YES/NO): NO